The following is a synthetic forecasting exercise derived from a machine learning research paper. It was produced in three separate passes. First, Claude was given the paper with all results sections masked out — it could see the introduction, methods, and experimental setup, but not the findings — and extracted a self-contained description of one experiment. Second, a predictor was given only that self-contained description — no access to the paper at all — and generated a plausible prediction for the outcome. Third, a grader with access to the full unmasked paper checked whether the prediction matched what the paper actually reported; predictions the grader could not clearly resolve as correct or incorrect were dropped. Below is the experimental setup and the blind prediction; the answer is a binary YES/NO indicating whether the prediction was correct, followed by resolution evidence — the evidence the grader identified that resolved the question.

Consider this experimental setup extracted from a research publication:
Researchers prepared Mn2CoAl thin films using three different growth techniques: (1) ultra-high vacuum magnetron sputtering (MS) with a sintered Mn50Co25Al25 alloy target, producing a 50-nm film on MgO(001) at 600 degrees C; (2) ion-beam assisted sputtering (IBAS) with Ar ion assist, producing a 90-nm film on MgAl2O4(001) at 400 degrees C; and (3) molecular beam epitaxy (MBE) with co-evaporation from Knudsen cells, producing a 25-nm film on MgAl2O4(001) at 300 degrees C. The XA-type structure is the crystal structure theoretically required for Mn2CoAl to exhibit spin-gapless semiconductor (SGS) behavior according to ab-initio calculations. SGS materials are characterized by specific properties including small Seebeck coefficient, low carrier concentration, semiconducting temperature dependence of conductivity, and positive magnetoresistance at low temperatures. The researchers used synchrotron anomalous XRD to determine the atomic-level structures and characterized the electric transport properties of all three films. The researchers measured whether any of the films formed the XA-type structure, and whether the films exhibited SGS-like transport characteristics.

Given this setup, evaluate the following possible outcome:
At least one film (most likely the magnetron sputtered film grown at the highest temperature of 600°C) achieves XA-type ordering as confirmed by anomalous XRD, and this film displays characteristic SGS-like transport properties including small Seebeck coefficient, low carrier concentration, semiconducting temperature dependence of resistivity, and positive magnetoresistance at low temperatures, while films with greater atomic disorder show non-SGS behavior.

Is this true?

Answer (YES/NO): NO